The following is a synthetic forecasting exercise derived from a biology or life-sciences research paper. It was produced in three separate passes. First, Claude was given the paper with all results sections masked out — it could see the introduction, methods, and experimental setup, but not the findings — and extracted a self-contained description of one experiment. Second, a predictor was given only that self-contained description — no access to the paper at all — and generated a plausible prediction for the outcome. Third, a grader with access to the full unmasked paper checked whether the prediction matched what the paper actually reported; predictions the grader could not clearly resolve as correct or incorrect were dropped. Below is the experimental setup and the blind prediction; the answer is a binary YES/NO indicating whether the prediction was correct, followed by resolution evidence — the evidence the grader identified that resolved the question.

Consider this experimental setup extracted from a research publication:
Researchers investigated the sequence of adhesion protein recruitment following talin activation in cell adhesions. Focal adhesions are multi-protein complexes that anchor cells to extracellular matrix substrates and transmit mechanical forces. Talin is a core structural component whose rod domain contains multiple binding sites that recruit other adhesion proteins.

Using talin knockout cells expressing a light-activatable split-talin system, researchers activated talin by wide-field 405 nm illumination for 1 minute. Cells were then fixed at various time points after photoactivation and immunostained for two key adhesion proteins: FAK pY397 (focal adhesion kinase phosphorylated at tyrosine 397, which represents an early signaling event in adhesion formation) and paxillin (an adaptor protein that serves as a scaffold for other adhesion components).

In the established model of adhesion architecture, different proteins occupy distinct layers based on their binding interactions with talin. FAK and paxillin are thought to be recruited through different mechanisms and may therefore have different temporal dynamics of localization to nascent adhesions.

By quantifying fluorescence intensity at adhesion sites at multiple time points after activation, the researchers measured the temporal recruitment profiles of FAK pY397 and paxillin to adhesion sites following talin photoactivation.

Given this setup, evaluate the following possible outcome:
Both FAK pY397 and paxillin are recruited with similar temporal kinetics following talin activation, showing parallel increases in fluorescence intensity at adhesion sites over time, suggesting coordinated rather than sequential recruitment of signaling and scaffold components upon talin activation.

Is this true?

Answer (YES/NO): NO